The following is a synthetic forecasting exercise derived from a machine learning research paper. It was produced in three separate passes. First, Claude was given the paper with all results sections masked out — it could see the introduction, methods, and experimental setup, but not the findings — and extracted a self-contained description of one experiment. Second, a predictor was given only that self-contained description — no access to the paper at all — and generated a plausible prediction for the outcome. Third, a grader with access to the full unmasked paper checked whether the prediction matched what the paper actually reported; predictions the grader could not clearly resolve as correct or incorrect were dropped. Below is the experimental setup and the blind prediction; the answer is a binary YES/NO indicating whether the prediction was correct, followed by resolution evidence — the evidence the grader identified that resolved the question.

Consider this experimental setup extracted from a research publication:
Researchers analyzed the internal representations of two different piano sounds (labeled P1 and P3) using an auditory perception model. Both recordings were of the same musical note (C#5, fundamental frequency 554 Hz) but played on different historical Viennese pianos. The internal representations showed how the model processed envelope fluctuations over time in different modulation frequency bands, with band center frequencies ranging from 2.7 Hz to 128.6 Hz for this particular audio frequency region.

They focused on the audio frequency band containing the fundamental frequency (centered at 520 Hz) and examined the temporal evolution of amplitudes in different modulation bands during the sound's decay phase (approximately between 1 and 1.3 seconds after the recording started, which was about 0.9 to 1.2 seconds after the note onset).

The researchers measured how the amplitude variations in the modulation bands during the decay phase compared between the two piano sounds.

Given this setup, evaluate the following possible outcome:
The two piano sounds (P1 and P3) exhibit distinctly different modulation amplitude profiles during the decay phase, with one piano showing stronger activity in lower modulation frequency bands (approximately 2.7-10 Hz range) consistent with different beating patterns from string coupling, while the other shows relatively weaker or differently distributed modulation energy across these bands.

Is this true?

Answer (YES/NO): NO